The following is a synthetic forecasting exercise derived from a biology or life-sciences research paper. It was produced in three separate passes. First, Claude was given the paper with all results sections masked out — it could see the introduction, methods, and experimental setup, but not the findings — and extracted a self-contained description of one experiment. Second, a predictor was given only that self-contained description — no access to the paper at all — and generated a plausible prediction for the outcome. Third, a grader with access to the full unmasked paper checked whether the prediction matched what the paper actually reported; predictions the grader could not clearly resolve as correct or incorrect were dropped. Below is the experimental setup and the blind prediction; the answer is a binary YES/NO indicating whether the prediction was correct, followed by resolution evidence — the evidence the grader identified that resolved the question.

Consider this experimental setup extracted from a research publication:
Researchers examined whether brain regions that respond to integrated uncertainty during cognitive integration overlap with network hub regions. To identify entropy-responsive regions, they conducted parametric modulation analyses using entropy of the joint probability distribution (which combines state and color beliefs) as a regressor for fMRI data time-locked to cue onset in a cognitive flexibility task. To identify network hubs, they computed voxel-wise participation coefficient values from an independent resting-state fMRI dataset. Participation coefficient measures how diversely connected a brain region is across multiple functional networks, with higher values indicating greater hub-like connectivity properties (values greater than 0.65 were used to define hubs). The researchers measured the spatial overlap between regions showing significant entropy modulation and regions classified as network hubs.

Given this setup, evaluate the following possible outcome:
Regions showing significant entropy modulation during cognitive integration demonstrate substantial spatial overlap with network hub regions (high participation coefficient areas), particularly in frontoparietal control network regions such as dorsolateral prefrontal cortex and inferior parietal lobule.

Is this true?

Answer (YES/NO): YES